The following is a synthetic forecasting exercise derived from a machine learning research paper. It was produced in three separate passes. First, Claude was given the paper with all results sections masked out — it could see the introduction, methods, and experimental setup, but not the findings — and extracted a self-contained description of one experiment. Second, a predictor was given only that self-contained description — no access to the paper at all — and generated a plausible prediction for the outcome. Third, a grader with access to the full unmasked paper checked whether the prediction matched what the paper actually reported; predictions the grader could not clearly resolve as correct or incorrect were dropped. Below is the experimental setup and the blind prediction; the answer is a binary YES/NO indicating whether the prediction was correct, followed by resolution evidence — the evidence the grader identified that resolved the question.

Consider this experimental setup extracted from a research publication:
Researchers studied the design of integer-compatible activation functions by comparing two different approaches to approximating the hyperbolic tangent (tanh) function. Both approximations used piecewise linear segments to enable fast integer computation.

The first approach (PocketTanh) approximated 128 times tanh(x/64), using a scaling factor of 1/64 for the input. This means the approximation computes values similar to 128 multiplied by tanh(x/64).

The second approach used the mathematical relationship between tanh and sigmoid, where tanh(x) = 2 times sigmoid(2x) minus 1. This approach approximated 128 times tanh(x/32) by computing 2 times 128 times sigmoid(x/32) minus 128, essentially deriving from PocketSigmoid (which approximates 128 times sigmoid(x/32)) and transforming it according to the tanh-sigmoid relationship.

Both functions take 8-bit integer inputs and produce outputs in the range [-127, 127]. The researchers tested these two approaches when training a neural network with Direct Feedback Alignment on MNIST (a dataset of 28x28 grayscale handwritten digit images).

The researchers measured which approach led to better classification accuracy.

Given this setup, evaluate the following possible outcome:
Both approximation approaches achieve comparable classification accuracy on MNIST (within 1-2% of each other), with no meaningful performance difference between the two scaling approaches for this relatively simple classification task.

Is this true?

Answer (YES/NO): NO